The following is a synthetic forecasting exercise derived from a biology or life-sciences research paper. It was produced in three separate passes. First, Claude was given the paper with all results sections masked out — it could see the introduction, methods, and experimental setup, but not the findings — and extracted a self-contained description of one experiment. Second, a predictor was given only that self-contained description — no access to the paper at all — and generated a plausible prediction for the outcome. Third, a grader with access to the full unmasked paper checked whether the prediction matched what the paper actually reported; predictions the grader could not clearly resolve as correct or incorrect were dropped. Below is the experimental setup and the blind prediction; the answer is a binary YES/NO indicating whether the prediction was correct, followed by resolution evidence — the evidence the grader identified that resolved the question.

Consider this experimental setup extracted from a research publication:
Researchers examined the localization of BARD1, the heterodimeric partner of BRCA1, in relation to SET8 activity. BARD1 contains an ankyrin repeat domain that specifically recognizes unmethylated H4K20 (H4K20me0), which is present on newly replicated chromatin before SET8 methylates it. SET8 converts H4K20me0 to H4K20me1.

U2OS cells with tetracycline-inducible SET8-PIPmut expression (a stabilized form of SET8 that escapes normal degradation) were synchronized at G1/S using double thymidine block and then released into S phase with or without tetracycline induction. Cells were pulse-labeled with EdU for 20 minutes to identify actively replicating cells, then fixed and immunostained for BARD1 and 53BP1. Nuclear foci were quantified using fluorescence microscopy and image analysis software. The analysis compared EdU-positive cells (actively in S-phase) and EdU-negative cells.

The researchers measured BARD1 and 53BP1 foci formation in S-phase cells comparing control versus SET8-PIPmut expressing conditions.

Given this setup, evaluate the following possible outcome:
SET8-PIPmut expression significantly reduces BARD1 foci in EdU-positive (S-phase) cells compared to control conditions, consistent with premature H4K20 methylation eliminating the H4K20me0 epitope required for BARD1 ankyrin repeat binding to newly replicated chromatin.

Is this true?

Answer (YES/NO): YES